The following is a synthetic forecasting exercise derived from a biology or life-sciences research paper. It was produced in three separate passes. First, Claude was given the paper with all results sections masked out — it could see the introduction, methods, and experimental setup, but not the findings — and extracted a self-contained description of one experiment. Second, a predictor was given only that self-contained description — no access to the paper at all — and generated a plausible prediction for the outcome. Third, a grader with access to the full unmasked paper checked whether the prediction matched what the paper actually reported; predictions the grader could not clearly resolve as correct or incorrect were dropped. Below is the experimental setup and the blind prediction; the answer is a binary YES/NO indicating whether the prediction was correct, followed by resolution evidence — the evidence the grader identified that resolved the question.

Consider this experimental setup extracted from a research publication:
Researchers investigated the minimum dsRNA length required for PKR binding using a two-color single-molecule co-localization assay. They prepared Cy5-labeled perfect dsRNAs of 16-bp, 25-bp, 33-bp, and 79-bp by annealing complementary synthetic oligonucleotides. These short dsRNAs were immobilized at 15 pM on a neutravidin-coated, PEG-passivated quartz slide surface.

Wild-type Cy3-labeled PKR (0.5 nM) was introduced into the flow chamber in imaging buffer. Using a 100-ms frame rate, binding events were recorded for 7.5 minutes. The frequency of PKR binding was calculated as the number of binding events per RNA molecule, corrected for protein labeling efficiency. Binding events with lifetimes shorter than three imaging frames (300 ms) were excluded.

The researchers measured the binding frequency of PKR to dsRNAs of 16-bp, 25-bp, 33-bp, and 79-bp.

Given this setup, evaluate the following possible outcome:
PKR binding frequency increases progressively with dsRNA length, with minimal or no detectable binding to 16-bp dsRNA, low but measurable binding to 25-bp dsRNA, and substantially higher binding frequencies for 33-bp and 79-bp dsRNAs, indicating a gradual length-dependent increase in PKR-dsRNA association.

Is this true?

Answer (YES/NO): YES